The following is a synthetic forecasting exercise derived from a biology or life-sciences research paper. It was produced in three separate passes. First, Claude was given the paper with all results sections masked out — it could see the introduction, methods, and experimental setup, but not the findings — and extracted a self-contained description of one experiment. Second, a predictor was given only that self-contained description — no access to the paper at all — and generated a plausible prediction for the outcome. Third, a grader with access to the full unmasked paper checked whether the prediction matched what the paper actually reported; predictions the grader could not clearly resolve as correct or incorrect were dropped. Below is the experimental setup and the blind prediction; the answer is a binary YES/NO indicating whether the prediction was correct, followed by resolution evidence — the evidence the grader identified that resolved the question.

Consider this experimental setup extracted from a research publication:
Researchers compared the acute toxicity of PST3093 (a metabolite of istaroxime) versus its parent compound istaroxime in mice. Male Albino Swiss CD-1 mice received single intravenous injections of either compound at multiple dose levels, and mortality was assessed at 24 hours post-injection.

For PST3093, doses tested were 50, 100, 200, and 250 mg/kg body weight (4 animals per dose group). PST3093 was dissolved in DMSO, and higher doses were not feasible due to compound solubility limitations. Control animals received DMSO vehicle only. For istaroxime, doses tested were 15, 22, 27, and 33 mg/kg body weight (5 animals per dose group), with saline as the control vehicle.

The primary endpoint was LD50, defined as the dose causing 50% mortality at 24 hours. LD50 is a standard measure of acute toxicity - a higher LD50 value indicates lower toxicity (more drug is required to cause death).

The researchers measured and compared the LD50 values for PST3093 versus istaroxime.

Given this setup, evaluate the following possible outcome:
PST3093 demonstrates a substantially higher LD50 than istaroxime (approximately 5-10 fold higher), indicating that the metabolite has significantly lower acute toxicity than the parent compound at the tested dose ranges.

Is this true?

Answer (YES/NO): NO